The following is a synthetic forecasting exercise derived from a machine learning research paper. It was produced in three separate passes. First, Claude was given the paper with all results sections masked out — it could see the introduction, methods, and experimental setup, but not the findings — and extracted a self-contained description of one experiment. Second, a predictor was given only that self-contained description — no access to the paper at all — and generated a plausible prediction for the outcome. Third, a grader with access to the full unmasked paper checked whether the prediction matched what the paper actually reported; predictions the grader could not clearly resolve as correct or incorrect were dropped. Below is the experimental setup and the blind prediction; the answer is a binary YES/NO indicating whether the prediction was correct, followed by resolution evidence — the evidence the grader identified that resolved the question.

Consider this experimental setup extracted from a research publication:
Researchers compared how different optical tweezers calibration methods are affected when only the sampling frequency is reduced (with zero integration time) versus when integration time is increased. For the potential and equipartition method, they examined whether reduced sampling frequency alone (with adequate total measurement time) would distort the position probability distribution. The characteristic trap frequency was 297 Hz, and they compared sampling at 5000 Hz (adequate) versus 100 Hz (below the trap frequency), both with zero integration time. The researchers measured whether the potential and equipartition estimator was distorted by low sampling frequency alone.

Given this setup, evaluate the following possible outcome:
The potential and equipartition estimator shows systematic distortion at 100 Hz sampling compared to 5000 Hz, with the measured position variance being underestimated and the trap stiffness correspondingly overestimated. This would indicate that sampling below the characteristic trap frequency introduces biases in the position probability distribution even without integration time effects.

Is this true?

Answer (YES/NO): NO